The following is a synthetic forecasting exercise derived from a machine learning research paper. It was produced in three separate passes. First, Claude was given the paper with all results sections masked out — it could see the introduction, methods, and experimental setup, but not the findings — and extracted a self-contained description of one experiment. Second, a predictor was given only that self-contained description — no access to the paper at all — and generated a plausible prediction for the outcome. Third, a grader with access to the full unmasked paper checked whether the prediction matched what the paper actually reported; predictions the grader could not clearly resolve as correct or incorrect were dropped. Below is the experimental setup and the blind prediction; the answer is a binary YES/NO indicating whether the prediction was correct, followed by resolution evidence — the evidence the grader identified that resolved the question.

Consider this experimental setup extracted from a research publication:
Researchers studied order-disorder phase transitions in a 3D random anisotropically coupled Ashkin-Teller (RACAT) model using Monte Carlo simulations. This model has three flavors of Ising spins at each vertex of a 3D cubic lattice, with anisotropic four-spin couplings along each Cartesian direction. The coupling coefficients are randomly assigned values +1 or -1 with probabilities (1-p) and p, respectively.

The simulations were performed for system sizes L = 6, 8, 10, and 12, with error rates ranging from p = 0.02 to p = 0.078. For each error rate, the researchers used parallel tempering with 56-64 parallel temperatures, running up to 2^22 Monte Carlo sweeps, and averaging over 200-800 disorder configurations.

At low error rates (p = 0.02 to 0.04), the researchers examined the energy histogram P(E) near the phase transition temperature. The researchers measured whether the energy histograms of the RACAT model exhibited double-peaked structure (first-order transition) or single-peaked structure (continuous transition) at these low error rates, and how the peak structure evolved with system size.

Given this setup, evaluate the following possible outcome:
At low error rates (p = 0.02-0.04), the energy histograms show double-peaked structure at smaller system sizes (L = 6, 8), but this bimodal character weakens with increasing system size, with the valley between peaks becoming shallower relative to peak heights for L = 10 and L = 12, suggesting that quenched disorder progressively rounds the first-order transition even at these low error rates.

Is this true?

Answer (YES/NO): NO